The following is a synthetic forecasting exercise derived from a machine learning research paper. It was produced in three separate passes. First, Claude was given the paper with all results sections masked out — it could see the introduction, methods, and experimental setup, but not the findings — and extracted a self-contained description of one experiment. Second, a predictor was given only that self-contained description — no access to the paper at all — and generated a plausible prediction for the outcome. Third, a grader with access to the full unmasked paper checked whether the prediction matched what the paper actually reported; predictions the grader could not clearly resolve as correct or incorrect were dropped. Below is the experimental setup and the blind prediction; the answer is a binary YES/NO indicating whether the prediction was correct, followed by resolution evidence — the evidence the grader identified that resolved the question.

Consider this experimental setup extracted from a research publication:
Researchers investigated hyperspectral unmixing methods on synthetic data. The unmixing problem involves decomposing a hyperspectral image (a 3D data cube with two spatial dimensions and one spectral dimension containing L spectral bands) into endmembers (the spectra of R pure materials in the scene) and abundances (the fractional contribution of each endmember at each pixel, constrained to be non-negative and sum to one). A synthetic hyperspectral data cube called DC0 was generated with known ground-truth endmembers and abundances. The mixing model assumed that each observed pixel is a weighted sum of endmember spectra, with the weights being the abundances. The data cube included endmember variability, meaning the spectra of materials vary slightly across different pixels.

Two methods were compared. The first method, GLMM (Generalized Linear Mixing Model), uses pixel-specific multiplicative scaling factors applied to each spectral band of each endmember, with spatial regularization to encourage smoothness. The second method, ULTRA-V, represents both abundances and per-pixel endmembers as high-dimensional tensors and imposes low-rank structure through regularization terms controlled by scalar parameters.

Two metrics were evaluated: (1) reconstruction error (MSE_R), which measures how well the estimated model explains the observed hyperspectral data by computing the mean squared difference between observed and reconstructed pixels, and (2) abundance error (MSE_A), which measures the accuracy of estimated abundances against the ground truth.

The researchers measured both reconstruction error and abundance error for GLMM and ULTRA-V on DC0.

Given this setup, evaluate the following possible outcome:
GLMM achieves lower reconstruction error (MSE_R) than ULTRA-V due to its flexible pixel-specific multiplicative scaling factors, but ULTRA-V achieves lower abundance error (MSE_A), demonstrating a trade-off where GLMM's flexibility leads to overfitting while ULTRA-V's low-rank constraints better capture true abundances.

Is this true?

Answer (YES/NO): YES